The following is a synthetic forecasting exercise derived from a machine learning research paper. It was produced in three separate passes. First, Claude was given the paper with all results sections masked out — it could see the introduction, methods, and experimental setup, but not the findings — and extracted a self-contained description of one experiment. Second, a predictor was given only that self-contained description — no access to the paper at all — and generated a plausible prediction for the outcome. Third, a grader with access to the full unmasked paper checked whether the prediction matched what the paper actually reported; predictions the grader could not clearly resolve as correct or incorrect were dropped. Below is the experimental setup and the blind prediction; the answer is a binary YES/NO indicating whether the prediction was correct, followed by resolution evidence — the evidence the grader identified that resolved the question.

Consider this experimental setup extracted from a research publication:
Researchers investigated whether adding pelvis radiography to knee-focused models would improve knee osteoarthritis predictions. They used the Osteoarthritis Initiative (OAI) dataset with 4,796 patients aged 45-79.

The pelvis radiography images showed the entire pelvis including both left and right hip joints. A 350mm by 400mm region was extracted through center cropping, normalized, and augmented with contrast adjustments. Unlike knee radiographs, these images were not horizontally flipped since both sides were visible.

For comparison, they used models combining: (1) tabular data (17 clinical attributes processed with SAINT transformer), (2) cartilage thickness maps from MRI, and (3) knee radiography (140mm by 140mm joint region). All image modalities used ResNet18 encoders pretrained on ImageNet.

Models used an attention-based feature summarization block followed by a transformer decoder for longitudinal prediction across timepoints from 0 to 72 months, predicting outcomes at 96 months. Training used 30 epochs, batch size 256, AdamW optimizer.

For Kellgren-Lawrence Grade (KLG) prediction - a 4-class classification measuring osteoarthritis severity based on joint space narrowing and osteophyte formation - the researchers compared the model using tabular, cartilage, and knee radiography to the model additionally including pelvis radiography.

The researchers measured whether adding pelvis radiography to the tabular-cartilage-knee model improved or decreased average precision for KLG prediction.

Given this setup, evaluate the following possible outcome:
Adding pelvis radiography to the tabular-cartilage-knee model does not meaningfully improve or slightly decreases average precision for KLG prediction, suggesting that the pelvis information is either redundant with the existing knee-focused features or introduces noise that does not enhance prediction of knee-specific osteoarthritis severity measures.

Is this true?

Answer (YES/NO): YES